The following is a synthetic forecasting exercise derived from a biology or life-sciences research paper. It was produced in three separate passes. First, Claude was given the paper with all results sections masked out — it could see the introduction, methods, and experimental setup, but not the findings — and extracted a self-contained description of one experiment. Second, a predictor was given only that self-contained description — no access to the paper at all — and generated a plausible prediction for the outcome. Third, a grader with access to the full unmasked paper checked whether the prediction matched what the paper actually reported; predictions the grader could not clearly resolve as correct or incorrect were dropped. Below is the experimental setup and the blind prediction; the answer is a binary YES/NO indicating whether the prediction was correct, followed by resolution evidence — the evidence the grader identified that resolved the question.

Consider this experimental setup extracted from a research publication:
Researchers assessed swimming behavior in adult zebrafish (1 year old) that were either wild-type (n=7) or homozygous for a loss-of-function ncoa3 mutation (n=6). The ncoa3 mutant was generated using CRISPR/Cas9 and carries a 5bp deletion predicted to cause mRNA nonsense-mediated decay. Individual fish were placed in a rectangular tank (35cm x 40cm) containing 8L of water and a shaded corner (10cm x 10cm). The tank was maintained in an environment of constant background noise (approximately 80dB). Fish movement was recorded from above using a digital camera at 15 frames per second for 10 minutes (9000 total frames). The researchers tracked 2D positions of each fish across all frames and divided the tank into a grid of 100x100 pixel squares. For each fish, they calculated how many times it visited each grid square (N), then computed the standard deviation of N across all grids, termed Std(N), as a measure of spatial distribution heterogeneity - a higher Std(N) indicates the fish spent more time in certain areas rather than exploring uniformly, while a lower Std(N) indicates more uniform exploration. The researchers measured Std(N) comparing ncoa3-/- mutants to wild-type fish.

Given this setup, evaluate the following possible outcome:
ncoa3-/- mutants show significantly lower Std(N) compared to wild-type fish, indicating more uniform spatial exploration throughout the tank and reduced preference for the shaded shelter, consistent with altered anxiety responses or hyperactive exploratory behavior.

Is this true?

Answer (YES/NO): NO